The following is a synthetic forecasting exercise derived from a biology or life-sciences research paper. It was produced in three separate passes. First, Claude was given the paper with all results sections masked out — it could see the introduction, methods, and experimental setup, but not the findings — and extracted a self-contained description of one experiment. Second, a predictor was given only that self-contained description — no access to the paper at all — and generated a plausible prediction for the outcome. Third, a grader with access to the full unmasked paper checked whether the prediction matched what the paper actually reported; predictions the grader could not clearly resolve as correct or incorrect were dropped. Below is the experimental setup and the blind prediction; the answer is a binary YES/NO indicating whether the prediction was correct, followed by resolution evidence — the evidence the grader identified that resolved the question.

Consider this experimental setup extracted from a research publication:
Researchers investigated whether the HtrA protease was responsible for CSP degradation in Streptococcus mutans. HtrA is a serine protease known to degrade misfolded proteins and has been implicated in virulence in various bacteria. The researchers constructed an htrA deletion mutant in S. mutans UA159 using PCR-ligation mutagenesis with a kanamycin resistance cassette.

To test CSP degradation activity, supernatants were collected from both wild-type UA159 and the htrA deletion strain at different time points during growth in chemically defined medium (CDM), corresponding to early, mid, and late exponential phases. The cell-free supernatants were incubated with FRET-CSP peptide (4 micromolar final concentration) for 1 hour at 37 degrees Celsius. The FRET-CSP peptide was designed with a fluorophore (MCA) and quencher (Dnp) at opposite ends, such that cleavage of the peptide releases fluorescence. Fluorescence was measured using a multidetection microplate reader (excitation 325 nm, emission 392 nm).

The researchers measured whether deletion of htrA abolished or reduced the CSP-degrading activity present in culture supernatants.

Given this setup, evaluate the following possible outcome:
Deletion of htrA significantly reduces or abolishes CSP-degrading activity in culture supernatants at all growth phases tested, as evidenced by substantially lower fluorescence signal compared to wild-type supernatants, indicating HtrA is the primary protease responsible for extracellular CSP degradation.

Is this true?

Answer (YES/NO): NO